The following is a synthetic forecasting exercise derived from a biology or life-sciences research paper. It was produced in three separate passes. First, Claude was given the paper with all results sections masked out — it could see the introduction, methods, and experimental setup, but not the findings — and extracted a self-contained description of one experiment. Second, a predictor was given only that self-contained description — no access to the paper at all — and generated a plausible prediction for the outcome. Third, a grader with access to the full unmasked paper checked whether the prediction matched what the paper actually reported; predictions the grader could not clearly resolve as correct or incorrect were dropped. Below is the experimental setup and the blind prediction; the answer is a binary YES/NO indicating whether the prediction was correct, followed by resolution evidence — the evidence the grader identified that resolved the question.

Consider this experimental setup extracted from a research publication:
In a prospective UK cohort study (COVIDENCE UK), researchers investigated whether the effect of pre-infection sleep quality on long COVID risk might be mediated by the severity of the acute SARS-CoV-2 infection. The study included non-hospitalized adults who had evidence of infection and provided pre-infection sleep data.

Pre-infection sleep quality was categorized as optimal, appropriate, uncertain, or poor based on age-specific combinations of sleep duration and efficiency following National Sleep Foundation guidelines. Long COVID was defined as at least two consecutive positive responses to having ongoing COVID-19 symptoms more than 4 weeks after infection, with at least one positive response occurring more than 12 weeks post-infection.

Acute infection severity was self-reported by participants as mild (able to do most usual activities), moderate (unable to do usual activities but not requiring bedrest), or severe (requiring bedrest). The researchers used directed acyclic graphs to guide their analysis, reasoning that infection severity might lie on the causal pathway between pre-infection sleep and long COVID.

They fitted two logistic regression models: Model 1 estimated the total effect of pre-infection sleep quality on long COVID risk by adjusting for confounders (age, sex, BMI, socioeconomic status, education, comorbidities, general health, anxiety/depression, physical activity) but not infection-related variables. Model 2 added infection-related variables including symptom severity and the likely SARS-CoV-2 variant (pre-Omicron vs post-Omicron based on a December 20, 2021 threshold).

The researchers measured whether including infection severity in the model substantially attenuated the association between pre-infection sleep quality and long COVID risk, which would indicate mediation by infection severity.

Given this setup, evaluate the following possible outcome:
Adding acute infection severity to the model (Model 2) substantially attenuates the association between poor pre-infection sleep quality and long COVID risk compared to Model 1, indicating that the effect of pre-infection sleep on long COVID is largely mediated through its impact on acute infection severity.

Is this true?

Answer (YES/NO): NO